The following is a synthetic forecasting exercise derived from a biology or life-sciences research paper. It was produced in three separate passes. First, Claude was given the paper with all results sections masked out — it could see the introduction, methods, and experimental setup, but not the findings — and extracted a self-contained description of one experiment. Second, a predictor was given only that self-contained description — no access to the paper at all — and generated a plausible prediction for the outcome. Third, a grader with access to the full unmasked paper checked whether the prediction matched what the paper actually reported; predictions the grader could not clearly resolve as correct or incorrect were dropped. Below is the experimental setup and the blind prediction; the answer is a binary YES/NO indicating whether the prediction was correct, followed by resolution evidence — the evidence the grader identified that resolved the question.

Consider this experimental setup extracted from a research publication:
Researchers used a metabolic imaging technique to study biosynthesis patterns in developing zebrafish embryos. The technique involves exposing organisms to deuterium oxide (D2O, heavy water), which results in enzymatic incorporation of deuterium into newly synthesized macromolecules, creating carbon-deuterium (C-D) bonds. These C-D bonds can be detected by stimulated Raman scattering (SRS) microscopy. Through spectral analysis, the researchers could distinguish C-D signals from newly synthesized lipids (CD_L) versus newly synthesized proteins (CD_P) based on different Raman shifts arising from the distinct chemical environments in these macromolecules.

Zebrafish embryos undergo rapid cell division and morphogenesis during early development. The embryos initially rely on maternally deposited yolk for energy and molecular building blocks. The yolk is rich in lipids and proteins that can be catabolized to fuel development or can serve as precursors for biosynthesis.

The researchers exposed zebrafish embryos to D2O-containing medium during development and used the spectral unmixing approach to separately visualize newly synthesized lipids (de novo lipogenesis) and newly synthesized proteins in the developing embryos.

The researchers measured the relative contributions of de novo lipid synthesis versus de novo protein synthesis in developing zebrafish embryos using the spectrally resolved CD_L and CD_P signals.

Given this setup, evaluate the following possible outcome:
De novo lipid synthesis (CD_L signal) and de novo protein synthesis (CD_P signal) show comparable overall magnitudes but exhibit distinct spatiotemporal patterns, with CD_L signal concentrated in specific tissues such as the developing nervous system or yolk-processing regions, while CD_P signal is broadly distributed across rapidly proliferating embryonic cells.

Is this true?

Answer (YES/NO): NO